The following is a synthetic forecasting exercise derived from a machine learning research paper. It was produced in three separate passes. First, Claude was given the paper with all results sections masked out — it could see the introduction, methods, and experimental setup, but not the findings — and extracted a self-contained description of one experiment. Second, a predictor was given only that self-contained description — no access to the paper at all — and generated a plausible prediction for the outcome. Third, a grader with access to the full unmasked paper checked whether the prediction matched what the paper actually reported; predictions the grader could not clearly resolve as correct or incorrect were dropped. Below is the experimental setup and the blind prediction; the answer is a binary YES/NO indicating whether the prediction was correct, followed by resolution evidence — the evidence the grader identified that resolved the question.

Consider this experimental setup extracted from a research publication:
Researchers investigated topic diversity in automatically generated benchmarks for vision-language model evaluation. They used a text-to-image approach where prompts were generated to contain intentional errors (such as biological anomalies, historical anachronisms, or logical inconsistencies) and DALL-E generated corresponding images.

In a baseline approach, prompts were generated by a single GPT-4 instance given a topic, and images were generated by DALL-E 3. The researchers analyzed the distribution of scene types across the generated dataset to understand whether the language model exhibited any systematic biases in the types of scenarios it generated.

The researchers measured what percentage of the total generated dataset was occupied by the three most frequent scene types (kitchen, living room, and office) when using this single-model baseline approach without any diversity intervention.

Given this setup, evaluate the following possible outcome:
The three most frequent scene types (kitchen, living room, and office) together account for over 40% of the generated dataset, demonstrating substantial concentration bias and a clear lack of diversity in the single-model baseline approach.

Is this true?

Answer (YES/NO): YES